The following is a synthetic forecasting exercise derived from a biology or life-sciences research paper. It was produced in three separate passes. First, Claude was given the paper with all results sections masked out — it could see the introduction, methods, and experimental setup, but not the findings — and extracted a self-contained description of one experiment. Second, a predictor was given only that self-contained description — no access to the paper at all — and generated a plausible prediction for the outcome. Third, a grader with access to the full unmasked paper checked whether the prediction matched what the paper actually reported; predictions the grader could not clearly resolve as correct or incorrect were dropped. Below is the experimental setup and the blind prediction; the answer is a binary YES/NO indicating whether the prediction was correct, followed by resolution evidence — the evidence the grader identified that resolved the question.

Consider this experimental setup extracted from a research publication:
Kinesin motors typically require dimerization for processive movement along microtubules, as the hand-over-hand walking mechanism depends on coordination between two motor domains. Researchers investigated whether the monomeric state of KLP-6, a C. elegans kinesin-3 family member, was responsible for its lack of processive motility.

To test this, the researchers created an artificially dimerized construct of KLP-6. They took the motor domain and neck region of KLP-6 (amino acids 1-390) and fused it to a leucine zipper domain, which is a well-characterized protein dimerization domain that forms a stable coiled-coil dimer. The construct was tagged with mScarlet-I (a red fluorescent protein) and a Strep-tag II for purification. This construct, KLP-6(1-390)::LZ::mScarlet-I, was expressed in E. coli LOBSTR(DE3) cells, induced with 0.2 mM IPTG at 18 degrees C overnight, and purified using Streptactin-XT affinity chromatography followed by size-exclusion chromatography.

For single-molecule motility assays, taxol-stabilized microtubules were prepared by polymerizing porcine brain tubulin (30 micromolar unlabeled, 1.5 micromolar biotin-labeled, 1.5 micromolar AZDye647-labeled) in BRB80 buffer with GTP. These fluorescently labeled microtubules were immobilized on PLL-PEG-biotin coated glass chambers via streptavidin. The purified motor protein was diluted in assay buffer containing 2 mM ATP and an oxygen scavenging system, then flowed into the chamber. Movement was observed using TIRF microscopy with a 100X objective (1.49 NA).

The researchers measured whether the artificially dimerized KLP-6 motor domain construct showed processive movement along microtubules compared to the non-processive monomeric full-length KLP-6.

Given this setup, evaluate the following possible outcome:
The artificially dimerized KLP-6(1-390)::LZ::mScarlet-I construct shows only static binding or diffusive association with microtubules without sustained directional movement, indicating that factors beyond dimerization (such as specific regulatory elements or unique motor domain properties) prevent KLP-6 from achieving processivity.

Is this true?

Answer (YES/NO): NO